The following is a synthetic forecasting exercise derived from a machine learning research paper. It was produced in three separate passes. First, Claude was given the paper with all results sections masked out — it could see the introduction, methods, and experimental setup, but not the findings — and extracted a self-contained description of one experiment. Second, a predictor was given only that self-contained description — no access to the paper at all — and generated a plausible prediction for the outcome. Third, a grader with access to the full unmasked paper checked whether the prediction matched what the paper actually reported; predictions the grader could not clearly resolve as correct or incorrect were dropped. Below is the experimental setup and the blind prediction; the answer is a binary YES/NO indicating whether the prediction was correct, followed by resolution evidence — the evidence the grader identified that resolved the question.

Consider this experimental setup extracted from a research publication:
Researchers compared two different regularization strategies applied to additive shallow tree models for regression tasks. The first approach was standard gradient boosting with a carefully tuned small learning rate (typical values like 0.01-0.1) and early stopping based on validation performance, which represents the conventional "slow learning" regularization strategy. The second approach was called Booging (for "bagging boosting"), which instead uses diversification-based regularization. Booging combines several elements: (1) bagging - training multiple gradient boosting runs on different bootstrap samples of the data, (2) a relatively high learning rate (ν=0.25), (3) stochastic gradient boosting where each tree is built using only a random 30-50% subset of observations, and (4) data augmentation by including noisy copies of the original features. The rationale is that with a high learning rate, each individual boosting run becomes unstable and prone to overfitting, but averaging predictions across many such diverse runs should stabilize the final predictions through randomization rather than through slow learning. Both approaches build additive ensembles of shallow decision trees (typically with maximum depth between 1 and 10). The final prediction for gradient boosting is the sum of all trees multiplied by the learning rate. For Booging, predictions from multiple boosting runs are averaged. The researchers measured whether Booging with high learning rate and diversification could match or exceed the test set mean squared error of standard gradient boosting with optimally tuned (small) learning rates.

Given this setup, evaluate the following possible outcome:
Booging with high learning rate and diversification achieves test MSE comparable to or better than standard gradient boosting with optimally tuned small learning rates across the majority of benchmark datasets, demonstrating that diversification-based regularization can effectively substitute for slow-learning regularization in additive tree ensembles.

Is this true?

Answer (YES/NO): YES